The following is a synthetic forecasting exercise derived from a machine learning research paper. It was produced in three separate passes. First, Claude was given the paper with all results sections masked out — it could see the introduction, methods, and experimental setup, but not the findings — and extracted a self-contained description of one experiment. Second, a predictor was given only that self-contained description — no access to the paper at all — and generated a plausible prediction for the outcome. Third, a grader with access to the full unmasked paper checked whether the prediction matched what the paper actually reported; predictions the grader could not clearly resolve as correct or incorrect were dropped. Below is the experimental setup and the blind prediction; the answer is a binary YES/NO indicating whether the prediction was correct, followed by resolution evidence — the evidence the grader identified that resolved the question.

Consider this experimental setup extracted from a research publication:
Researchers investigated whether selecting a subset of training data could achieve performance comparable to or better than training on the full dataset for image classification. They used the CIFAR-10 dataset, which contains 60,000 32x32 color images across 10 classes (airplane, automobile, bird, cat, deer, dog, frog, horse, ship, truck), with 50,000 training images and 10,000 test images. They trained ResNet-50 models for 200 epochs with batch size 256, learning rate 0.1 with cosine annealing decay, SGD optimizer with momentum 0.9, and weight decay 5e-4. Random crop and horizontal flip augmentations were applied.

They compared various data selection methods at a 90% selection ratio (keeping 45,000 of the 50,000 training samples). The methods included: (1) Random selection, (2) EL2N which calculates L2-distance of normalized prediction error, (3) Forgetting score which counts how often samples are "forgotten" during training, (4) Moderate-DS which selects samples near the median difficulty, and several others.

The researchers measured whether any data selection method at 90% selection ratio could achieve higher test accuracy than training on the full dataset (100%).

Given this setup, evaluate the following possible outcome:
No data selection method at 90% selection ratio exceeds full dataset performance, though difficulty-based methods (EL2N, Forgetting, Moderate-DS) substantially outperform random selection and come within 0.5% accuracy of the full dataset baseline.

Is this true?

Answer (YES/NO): NO